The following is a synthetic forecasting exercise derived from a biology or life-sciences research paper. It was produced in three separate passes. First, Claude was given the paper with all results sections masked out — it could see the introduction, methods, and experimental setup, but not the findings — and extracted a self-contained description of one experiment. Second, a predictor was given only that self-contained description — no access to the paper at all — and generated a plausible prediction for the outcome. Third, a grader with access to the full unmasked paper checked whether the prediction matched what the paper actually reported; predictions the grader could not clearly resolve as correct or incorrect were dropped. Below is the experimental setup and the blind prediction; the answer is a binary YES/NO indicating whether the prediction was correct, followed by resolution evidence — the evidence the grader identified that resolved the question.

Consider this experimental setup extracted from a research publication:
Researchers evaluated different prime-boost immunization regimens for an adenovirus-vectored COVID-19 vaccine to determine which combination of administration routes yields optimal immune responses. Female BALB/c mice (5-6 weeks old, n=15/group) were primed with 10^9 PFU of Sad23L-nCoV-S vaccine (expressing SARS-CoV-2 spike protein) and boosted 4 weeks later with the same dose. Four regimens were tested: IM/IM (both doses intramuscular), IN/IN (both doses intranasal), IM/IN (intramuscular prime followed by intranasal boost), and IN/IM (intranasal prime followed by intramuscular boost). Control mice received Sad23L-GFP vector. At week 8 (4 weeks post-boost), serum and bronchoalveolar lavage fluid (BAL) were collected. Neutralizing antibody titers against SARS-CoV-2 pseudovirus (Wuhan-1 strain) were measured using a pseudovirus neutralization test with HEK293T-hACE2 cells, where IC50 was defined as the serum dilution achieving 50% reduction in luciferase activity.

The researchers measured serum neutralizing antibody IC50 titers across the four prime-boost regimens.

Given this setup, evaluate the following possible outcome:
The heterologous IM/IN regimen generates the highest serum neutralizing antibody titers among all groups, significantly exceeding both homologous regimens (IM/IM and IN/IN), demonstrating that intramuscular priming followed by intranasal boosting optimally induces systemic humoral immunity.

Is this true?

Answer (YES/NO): NO